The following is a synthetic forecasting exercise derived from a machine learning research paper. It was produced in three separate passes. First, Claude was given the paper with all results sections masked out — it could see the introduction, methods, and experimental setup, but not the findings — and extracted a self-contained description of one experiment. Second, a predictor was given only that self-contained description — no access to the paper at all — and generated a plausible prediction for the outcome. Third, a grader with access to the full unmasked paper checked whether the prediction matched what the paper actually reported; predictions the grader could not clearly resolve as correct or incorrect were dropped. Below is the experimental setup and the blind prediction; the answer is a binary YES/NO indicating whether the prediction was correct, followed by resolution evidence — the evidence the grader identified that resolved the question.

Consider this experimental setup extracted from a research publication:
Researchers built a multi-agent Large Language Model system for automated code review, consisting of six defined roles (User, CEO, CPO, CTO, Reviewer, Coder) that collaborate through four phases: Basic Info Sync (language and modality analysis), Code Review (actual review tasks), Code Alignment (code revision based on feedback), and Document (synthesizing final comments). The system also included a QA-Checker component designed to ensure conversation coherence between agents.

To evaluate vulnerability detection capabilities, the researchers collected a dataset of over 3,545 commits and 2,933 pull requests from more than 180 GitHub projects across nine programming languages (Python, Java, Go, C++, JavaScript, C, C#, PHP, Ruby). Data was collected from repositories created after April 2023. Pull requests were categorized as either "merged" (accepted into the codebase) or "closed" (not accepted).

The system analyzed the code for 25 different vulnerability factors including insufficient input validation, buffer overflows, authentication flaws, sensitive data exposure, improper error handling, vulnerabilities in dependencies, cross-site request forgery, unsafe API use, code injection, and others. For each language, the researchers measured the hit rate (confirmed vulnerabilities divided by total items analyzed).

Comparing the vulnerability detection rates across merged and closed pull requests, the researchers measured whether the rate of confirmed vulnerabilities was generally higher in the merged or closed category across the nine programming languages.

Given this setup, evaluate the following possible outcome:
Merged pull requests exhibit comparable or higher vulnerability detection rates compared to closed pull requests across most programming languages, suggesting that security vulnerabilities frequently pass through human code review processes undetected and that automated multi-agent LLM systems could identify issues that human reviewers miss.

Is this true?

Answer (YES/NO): NO